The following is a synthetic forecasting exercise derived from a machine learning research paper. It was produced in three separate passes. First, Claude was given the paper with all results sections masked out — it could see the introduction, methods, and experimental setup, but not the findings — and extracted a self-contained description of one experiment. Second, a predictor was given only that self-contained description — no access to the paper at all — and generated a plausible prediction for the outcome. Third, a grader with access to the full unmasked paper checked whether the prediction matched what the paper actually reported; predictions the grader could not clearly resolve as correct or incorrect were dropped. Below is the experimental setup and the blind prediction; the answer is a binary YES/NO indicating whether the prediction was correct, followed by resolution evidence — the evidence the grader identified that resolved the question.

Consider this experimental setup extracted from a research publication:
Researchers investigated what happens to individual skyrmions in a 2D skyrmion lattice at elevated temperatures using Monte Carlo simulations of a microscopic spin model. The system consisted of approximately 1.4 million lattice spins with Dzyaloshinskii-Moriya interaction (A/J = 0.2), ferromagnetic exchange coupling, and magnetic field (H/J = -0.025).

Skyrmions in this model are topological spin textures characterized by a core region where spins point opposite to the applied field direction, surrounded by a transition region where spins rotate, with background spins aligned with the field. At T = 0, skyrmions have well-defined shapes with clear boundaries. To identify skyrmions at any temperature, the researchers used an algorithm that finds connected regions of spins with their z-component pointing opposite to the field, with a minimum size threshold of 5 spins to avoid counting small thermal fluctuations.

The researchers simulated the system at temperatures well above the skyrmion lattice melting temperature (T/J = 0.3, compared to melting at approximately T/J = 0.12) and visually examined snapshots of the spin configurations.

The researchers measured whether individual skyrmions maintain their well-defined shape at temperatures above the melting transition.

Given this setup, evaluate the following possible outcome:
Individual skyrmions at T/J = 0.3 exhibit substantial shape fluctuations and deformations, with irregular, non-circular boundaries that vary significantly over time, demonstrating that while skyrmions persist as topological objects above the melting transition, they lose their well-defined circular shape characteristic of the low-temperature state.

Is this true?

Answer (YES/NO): YES